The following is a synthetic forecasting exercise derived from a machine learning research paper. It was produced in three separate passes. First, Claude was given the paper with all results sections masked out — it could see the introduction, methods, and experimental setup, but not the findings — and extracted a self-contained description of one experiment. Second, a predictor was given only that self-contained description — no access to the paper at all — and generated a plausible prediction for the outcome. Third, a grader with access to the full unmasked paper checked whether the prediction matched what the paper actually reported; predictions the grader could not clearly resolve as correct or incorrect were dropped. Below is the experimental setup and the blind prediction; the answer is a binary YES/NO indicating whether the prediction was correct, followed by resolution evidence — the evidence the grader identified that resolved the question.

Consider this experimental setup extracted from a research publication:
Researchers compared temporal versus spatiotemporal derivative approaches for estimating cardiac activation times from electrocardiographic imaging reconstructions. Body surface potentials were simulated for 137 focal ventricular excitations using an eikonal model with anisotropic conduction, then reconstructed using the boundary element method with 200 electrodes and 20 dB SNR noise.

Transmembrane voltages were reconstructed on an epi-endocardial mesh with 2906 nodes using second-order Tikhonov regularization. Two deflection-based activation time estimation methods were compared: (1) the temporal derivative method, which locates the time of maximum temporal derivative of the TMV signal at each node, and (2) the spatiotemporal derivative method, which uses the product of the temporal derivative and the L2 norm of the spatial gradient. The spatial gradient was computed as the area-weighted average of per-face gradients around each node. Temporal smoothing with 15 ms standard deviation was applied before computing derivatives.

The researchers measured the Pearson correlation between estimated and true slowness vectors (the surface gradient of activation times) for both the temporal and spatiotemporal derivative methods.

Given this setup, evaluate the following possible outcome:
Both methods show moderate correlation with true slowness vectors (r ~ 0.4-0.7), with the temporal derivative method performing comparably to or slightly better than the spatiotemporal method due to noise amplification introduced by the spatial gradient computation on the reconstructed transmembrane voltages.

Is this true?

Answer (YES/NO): NO